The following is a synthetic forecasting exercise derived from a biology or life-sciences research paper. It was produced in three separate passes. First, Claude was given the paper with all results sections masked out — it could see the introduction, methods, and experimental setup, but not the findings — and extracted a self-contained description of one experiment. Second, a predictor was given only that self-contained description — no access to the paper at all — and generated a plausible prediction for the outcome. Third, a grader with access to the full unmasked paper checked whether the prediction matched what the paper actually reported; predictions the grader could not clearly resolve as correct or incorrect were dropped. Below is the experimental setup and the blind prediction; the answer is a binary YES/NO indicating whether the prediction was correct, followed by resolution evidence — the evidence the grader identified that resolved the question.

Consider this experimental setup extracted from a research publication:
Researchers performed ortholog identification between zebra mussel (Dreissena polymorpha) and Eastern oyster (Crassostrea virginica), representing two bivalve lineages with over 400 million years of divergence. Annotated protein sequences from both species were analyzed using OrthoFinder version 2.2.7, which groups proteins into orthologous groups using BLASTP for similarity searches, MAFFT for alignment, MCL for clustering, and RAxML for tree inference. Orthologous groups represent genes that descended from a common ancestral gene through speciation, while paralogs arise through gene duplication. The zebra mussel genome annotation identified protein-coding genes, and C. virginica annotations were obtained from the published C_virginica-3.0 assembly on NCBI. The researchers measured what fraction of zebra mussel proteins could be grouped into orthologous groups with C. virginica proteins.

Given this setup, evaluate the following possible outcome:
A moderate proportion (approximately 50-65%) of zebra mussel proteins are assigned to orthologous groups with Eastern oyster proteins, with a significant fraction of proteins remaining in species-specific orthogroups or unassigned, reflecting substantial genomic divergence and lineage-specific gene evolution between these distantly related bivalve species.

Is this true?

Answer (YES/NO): NO